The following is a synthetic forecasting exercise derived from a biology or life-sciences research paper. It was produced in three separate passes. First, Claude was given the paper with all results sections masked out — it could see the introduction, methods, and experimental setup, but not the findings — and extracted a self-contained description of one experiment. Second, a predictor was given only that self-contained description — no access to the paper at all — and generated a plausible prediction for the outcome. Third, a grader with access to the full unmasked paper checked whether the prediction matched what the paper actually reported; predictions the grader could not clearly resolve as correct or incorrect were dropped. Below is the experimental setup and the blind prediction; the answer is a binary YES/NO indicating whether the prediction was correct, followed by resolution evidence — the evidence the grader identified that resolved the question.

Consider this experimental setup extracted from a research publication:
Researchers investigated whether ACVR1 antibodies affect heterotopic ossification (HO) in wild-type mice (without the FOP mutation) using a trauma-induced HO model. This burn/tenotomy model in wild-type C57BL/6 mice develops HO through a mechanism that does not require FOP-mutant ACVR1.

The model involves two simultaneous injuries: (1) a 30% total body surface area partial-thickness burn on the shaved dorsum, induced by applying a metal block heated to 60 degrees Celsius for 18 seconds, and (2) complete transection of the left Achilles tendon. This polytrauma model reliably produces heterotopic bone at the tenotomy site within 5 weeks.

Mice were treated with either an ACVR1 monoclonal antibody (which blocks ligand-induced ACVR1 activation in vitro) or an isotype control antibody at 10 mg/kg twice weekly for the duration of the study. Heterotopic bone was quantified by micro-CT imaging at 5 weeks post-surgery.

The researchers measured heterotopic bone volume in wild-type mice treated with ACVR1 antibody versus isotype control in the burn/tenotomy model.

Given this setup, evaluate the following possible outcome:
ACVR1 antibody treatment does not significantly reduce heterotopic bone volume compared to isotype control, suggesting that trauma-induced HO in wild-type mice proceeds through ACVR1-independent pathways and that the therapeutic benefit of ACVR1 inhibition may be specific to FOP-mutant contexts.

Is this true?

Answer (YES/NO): NO